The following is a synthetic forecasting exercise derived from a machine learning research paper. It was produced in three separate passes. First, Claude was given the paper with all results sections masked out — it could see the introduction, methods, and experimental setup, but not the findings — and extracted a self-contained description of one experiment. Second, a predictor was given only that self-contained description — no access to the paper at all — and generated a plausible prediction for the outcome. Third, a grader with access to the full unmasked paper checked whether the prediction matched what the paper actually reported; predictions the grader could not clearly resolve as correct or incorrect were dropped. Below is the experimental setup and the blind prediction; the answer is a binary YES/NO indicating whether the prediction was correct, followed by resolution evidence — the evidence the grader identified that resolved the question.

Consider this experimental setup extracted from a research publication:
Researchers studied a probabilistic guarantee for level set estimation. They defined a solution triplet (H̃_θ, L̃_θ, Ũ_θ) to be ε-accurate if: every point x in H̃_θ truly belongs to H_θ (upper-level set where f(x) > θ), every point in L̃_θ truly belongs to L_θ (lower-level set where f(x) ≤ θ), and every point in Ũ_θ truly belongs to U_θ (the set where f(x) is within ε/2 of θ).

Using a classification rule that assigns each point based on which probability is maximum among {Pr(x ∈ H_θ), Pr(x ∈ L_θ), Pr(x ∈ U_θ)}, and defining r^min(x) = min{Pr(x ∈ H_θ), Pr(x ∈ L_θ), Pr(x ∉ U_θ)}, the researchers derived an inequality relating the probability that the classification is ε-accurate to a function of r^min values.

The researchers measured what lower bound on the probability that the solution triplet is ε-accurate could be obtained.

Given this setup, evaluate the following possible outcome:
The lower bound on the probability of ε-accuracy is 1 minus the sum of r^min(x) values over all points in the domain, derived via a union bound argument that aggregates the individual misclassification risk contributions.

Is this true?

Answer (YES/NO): YES